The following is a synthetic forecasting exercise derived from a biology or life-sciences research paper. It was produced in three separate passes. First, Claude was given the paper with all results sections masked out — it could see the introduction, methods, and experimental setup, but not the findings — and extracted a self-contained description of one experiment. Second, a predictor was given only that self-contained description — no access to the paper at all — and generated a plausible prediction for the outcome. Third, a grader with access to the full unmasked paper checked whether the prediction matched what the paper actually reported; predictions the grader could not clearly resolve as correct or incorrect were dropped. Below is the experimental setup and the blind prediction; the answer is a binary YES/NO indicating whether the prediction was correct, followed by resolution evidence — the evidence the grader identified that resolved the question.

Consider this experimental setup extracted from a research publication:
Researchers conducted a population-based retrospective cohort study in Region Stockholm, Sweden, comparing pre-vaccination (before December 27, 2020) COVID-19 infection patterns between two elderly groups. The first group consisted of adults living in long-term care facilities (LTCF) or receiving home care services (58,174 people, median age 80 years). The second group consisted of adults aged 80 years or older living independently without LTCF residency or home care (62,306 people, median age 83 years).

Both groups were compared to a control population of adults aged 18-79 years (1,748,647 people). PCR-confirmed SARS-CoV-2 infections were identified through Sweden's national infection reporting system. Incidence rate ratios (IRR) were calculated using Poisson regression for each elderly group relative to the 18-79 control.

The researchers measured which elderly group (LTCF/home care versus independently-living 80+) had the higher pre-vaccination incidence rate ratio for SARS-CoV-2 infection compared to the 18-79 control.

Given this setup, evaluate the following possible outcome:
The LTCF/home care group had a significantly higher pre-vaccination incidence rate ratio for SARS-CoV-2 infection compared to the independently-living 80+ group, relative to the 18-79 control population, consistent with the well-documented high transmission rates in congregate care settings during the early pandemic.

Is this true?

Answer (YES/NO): YES